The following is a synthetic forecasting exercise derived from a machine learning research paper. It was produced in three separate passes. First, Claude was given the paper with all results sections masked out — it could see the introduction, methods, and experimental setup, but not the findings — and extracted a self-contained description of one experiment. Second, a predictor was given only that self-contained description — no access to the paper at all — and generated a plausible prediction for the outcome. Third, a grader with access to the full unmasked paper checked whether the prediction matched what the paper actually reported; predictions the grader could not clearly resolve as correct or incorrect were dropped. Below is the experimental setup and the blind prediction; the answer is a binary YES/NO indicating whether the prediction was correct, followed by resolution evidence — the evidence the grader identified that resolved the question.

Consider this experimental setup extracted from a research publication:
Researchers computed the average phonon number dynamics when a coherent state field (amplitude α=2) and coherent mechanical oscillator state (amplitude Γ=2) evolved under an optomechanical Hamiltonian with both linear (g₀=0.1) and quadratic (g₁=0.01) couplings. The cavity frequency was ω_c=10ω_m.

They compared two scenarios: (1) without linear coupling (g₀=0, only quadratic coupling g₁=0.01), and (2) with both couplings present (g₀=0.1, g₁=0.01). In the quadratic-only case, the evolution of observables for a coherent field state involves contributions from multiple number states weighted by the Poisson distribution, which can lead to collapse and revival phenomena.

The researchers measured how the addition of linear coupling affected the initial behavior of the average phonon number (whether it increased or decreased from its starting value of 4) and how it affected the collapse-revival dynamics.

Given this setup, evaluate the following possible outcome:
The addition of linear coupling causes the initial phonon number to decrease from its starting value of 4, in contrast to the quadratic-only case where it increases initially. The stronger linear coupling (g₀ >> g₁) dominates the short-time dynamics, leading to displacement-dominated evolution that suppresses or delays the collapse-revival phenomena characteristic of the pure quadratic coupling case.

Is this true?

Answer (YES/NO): NO